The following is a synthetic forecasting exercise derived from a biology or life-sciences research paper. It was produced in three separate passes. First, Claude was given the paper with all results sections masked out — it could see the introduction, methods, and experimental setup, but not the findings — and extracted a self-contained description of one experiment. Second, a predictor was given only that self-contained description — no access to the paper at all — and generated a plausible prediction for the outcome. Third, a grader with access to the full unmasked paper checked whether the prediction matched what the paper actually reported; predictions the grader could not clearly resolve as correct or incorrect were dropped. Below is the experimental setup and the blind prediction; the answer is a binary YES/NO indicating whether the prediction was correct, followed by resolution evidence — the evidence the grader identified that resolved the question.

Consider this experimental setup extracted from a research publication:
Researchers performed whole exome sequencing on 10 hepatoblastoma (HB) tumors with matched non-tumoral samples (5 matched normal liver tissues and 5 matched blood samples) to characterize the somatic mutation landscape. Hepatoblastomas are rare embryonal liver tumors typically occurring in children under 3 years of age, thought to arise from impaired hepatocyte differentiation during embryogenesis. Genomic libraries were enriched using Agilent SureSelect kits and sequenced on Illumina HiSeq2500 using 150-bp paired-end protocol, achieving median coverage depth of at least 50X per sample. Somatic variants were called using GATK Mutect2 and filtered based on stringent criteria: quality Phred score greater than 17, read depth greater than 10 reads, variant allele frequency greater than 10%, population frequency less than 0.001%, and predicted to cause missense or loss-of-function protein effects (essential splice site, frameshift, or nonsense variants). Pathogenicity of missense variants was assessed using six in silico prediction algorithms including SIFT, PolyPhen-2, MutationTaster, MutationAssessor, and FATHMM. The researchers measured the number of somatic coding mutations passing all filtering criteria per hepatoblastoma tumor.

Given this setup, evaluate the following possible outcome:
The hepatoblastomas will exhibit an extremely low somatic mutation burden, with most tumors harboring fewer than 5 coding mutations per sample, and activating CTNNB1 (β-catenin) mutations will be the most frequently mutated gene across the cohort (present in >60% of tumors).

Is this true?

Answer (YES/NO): NO